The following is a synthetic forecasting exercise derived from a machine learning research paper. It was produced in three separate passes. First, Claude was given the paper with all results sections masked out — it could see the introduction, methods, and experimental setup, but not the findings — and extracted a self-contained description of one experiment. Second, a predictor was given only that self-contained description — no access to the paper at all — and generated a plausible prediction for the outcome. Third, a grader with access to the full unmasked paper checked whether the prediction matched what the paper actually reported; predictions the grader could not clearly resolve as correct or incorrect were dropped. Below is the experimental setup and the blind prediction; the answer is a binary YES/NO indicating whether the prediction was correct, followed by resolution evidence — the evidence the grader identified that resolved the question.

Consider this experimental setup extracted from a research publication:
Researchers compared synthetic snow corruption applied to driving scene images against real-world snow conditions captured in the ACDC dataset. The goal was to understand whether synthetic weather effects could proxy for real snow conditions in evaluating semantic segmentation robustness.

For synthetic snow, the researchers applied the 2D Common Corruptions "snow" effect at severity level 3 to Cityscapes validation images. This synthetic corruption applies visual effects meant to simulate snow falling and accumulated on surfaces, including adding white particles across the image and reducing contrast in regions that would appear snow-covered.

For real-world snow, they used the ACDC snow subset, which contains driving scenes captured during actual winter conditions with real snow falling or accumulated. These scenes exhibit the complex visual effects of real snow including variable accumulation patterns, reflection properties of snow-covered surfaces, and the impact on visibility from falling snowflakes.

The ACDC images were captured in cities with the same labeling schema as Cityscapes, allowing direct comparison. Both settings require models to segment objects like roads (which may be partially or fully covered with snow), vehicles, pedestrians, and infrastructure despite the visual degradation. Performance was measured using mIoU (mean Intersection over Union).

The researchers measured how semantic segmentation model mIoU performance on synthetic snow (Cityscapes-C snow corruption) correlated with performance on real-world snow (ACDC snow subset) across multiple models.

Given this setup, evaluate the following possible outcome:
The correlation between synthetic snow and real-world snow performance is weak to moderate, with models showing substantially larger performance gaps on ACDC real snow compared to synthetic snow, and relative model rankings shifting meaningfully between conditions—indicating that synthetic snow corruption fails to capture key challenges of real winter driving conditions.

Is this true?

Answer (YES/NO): NO